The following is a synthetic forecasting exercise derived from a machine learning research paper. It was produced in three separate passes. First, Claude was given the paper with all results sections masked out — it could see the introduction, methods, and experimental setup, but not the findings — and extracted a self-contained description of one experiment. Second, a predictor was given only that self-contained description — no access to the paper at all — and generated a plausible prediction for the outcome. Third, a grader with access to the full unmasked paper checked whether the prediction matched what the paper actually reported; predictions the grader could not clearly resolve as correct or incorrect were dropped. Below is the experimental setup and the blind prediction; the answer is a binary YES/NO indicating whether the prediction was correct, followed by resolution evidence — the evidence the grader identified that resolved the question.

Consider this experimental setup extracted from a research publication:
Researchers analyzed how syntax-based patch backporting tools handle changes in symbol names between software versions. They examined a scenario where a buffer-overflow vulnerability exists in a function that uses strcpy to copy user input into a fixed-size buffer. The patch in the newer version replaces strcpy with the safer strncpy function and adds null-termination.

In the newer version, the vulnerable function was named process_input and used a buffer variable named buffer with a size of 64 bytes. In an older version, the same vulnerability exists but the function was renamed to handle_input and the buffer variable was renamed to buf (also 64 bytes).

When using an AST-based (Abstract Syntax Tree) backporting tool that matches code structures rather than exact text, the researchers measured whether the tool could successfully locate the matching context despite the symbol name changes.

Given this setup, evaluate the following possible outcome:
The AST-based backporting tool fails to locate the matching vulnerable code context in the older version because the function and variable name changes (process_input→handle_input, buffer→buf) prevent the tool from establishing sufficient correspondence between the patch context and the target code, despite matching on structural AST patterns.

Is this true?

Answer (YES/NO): NO